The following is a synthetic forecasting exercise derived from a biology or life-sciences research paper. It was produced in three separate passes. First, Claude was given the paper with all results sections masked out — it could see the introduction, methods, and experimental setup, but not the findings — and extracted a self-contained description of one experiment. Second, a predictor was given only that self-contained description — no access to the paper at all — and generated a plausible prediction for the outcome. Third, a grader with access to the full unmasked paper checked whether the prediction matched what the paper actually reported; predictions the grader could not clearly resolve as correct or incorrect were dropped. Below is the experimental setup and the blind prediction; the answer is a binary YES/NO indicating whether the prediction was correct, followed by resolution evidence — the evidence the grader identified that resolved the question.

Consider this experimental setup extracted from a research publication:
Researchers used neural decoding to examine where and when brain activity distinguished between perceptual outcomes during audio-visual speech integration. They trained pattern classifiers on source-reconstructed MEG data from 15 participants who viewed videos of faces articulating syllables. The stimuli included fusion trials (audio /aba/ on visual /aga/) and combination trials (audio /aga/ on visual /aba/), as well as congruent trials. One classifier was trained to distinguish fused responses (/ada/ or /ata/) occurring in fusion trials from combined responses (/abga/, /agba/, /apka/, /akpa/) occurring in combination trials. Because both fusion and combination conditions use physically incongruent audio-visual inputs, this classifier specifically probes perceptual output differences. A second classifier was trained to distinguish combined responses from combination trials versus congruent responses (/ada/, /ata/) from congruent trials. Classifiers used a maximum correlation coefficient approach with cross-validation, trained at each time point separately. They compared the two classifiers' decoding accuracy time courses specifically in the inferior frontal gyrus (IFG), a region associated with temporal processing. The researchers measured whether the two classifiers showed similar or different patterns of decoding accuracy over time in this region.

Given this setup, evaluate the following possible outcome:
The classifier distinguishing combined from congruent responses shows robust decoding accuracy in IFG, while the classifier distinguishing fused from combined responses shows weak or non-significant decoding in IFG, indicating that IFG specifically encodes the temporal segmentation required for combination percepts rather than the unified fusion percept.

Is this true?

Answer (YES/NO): YES